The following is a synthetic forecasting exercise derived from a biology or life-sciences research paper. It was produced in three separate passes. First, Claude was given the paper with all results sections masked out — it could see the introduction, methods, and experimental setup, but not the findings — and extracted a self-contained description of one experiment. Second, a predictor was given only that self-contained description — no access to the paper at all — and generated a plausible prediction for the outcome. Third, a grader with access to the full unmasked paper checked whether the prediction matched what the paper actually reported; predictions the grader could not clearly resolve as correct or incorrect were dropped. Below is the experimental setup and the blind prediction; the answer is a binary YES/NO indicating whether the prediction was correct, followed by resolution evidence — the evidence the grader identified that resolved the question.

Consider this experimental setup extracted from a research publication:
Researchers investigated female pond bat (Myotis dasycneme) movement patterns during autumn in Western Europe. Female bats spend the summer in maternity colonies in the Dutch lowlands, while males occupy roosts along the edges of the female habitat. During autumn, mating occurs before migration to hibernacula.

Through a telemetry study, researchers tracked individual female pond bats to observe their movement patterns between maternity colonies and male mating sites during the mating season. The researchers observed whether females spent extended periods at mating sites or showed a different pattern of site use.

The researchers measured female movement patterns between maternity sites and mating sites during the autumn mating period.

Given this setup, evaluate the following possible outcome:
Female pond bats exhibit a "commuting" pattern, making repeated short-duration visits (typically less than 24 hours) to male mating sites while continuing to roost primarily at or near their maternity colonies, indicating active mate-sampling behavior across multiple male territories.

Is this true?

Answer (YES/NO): NO